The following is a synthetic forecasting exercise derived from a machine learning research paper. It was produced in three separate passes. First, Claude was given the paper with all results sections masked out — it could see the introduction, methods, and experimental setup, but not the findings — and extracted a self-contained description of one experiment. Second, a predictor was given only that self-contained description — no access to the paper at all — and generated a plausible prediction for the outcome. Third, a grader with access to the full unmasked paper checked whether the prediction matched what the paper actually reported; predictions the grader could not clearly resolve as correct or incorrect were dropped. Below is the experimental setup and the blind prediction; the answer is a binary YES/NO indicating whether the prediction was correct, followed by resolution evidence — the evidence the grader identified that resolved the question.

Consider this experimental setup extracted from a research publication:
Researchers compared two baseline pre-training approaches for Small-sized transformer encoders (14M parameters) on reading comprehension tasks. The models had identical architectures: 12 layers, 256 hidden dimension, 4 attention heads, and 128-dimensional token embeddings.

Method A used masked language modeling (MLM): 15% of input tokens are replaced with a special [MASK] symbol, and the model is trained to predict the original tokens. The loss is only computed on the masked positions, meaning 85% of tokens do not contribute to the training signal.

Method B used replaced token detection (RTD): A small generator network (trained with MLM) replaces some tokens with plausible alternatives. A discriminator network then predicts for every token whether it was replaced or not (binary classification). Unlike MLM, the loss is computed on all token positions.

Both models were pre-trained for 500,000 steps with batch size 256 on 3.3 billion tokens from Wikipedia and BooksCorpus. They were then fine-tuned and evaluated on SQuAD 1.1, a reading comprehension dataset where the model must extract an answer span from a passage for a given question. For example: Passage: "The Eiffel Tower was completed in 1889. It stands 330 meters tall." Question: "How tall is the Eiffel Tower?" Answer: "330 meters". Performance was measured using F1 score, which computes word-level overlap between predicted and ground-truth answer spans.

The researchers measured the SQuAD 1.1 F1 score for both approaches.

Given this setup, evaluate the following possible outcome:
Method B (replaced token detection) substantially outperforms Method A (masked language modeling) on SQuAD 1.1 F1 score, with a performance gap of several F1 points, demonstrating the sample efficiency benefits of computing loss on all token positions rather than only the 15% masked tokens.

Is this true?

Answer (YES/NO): NO